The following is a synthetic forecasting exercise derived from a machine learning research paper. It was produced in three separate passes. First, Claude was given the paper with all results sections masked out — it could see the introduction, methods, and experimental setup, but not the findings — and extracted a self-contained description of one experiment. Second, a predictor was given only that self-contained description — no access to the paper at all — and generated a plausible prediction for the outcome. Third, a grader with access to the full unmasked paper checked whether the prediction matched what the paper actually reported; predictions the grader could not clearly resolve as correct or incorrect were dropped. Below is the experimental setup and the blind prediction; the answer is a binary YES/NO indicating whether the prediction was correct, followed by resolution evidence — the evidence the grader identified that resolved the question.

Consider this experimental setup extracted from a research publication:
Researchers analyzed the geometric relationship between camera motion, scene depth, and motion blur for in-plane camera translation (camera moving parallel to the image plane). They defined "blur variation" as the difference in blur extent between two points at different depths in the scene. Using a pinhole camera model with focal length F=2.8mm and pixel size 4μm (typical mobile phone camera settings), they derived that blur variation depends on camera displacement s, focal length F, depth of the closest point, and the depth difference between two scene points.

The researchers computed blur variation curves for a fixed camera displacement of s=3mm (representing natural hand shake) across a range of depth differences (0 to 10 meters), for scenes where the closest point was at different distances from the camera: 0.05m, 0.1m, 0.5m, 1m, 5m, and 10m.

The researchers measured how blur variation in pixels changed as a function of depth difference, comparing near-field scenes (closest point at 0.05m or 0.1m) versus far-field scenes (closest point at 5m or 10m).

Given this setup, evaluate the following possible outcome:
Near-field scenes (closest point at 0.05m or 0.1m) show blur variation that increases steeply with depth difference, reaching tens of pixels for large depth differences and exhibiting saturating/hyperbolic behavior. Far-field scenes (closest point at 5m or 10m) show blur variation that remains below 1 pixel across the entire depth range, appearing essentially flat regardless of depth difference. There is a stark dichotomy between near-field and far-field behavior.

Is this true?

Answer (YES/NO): YES